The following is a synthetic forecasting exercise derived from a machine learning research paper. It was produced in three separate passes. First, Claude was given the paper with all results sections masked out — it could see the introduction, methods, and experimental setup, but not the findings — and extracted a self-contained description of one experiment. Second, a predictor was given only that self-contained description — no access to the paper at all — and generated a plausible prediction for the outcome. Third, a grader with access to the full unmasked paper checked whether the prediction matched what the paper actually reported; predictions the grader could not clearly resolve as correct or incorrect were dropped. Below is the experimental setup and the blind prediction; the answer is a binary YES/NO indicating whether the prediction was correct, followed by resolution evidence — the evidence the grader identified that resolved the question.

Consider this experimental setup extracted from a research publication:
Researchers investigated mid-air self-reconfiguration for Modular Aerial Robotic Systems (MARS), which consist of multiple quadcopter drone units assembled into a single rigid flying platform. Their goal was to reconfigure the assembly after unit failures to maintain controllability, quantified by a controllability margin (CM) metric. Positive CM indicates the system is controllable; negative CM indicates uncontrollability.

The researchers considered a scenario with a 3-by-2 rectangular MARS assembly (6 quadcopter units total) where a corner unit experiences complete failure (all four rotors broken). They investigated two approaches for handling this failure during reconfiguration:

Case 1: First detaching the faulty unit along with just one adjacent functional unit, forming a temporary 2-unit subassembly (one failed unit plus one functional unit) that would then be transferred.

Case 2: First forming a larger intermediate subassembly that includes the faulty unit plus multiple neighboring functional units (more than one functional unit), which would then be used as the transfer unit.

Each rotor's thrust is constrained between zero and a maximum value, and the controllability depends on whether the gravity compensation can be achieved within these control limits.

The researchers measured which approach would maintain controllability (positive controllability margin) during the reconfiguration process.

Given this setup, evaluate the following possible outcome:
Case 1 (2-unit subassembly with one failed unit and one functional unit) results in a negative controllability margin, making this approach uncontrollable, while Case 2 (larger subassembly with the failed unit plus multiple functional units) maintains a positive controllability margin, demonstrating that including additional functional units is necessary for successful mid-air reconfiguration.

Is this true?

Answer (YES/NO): YES